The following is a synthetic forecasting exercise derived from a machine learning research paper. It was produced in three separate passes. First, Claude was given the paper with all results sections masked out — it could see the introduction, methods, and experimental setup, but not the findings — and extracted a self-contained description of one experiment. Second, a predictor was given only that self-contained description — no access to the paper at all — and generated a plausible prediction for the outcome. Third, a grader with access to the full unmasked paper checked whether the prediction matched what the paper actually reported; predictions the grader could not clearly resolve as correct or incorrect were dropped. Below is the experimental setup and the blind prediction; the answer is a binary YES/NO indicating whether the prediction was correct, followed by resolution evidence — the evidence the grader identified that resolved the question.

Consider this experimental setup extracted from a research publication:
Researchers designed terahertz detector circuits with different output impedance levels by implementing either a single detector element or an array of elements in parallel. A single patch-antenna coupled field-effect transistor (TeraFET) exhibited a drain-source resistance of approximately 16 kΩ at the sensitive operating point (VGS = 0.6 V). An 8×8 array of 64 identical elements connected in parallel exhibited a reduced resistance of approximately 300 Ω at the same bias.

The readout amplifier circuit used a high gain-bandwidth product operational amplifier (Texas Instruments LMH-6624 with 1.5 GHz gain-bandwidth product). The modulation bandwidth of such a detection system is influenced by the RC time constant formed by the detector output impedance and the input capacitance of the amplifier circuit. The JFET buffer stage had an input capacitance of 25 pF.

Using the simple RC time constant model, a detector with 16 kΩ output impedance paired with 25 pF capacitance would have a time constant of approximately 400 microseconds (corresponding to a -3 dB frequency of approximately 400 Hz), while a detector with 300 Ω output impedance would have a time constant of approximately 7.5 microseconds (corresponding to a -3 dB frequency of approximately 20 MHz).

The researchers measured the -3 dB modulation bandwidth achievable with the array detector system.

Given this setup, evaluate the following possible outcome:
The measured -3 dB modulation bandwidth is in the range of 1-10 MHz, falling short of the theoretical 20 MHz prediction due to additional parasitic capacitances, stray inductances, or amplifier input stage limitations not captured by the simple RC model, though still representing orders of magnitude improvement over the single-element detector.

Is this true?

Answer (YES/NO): NO